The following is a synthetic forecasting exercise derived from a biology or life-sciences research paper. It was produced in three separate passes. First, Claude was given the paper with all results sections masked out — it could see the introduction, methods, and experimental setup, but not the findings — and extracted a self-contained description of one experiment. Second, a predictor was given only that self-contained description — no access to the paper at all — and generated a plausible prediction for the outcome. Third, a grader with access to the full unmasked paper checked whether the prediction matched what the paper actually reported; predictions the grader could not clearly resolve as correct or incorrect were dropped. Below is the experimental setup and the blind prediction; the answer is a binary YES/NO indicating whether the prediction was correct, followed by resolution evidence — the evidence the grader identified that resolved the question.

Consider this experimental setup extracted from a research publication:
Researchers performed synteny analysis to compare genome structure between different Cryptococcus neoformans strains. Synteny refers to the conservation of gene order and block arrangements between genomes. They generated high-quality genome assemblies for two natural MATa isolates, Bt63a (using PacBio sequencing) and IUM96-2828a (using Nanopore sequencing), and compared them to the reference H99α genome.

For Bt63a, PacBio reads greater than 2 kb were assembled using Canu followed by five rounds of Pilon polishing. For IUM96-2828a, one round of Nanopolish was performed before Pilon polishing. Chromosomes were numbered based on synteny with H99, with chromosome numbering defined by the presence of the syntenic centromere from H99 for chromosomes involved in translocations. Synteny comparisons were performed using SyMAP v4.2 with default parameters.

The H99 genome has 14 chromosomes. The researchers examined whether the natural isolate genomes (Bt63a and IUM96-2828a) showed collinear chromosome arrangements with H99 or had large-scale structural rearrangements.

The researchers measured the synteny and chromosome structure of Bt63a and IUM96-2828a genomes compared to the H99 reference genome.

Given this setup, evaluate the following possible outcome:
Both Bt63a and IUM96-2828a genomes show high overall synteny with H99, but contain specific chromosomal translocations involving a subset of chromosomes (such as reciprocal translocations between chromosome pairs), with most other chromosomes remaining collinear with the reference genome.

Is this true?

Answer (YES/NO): YES